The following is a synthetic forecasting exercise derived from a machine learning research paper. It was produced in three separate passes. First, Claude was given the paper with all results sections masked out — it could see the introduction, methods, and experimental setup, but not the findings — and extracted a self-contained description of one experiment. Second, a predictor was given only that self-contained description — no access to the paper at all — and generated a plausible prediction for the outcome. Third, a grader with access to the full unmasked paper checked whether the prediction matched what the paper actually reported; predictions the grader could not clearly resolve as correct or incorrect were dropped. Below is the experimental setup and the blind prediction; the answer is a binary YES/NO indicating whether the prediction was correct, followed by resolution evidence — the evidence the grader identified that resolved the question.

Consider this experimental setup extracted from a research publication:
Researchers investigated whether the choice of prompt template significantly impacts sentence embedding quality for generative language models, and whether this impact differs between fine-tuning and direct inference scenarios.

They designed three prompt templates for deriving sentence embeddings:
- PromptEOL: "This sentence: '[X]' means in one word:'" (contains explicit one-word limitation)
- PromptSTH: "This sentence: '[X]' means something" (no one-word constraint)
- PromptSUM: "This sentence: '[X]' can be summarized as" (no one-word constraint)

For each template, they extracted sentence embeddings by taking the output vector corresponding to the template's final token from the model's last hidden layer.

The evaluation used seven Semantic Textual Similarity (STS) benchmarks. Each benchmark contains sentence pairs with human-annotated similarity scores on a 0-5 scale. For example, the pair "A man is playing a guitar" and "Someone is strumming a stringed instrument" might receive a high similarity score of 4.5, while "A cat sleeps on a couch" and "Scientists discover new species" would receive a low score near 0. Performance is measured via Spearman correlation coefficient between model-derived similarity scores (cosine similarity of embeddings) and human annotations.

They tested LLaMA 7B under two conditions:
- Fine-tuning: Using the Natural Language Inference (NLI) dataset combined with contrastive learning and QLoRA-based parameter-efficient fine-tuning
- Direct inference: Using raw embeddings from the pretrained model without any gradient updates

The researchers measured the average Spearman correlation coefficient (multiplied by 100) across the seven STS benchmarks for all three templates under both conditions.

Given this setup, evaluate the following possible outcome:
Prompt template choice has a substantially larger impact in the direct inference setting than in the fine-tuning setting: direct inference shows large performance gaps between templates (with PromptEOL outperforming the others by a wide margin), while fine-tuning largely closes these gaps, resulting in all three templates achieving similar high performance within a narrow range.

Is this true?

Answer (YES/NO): YES